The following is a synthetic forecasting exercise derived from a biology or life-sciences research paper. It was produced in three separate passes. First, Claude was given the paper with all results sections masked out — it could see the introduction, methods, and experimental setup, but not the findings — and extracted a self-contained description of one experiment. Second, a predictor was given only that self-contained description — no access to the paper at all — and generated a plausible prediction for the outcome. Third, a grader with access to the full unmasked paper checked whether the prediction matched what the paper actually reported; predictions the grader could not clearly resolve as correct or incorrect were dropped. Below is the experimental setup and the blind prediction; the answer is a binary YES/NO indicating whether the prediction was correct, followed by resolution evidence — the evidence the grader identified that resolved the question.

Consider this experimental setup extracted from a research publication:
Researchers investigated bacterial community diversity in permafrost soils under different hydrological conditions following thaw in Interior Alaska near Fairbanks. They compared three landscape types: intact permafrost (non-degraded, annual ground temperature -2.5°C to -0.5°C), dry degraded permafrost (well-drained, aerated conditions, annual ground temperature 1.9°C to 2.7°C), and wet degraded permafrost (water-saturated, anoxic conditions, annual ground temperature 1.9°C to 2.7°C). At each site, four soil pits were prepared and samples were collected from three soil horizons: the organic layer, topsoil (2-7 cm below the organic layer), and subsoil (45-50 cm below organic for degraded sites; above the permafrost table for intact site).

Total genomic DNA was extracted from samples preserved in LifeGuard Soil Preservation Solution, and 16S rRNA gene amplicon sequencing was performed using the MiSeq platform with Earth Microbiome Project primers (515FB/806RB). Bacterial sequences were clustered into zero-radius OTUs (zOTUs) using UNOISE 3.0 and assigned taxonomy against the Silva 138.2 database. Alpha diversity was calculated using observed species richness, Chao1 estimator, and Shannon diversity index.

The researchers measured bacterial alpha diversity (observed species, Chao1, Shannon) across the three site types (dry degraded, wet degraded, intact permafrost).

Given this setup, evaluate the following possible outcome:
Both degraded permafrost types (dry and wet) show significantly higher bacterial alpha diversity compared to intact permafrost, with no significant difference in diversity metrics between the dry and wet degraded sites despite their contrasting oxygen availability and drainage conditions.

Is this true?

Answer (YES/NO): NO